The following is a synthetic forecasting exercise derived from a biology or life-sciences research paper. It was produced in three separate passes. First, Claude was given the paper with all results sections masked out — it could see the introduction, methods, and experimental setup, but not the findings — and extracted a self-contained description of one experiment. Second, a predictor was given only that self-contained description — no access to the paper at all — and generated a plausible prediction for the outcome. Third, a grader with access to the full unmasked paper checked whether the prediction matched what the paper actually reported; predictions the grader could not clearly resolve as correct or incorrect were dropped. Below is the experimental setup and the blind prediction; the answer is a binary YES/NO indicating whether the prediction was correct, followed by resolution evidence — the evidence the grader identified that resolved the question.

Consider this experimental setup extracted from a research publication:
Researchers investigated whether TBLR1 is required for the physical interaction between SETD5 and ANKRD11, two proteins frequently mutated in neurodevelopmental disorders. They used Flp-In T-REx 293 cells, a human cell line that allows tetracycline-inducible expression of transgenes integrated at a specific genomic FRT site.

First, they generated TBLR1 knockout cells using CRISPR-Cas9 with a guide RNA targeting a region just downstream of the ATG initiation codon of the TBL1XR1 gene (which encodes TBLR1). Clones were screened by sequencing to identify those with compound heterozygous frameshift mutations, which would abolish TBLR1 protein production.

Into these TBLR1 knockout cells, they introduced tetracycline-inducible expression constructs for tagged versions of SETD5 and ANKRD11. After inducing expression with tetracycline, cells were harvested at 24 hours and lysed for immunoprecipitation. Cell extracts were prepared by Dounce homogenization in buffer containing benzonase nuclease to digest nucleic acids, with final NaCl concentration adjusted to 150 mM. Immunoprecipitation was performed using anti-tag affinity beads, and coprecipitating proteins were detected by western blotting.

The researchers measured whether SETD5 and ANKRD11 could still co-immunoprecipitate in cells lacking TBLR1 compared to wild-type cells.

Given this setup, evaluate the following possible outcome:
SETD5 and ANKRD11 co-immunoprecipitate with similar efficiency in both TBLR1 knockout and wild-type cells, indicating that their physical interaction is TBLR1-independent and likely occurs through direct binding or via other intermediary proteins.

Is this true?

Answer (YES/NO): NO